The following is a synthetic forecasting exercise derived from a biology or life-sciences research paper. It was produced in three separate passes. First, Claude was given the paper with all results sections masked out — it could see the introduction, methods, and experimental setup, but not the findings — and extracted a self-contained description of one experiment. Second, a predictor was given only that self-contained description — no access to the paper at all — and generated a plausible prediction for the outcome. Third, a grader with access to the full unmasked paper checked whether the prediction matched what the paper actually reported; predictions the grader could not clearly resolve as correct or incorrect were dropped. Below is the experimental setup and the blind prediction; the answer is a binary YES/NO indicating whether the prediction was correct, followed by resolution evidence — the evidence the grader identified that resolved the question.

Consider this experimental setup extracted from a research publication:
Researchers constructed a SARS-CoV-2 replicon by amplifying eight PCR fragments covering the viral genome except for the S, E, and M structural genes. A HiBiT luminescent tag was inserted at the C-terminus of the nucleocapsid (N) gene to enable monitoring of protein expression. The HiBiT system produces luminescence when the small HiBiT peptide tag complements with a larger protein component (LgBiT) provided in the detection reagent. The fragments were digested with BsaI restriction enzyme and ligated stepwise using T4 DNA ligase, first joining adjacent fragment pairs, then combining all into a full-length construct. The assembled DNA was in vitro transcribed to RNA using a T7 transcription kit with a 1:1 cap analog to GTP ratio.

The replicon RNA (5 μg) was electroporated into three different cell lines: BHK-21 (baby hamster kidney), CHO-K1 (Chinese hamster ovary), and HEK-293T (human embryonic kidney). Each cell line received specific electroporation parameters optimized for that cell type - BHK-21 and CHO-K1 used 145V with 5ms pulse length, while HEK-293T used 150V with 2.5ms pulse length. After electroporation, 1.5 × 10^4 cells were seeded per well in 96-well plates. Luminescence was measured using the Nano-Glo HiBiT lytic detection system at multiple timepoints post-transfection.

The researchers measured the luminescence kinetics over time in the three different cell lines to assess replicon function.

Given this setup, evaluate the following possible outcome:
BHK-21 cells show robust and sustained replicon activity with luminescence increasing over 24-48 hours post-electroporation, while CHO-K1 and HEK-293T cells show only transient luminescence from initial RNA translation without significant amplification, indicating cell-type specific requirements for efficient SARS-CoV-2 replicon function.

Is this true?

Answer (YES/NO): NO